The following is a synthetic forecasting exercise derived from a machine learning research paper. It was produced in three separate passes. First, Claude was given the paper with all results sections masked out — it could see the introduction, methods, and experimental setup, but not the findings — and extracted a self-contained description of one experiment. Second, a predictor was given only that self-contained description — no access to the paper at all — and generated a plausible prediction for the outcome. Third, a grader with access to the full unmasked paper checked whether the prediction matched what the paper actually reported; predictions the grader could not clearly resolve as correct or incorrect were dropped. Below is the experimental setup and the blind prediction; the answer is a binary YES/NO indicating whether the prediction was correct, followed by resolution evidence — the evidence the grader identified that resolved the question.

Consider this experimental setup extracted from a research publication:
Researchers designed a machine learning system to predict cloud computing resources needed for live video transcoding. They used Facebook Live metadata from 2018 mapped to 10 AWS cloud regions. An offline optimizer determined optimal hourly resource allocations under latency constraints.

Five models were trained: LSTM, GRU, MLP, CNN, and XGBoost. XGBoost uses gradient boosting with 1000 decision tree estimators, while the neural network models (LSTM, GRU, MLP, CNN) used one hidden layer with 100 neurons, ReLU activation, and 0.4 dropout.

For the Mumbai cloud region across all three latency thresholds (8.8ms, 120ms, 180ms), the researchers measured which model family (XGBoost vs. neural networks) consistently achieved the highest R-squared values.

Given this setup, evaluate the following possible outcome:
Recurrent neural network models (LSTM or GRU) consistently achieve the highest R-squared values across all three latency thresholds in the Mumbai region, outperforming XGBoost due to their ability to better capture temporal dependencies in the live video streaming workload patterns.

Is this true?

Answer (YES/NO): NO